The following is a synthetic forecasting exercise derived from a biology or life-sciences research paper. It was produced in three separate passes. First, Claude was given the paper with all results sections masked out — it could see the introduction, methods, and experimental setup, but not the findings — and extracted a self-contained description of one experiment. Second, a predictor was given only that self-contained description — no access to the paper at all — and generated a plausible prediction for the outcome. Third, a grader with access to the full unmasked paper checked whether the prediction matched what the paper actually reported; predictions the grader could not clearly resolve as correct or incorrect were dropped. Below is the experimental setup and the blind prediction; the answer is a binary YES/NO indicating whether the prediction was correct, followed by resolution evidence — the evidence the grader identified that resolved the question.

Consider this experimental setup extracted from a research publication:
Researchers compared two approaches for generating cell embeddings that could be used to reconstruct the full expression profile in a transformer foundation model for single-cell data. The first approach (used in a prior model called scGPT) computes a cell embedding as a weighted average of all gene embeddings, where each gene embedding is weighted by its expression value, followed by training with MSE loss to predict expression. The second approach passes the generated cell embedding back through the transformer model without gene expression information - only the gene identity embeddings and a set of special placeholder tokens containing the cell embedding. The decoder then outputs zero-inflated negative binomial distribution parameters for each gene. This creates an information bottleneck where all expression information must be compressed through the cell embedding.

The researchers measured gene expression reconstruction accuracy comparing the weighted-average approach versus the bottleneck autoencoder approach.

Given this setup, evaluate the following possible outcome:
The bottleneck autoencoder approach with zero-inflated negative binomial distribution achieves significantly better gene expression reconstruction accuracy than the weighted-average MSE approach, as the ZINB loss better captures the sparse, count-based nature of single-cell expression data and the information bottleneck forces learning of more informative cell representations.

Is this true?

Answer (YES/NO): YES